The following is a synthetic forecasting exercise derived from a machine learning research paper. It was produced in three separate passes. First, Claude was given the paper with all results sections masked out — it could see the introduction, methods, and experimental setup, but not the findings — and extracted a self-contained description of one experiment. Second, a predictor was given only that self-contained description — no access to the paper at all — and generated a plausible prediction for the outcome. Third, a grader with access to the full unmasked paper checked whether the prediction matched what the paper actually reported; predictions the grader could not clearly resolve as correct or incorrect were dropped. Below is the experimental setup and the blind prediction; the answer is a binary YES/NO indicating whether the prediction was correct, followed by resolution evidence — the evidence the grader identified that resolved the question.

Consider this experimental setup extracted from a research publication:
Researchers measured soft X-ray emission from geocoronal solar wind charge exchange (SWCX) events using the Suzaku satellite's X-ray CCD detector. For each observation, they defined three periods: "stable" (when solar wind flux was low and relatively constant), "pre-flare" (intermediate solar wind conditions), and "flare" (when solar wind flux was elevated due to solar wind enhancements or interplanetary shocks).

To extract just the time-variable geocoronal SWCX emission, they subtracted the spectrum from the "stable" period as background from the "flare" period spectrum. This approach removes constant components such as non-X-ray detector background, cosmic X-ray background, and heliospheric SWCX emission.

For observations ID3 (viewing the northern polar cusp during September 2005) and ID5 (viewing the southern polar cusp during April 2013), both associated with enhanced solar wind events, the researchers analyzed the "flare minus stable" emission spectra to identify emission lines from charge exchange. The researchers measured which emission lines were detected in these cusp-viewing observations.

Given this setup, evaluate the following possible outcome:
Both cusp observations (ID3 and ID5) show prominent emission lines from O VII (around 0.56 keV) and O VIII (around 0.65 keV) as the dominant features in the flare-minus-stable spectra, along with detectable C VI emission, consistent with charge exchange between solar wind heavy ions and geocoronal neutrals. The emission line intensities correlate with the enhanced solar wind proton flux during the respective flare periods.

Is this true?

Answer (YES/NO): NO